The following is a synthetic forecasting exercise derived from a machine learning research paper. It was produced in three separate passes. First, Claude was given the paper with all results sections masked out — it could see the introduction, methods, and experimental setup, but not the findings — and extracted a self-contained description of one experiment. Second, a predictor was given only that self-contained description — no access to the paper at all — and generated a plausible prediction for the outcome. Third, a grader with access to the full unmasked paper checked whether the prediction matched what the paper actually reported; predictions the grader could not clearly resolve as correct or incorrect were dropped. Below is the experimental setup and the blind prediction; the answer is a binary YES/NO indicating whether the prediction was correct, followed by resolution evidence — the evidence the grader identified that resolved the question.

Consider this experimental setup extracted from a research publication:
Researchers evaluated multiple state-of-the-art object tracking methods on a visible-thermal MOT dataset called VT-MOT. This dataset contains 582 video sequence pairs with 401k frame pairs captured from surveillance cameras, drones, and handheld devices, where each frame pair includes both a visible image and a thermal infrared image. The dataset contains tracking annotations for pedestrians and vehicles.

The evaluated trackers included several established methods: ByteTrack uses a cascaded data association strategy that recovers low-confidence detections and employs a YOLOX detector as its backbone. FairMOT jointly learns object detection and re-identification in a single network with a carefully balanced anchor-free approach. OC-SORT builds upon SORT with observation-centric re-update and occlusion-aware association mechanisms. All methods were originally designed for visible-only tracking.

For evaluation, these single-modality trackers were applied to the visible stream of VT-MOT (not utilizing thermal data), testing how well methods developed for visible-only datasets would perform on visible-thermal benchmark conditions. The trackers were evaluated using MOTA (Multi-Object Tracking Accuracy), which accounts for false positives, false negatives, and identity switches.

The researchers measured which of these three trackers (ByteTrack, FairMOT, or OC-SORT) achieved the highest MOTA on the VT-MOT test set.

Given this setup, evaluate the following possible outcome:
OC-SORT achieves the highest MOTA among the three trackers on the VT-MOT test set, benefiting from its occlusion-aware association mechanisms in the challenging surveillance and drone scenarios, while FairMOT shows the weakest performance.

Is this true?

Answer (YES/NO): NO